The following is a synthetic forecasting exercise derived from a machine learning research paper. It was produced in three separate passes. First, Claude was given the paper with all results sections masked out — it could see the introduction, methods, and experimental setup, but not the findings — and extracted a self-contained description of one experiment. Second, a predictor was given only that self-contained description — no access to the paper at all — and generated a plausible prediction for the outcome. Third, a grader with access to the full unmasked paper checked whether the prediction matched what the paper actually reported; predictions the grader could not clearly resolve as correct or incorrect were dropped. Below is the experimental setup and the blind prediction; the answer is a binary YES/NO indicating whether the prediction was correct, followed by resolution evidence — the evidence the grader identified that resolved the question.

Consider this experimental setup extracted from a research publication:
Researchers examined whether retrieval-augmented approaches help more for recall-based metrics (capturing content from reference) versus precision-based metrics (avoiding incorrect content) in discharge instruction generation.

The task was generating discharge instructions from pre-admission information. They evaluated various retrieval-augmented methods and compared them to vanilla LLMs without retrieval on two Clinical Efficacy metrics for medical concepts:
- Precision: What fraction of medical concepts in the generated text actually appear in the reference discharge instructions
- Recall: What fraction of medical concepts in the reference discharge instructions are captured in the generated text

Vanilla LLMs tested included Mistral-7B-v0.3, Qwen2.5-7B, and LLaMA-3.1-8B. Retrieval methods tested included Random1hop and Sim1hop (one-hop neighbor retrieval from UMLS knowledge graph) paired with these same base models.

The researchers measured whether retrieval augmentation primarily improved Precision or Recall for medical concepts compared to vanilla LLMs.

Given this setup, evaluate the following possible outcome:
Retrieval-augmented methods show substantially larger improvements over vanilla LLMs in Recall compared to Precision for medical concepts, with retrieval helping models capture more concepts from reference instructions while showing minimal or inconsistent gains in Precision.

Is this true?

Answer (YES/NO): NO